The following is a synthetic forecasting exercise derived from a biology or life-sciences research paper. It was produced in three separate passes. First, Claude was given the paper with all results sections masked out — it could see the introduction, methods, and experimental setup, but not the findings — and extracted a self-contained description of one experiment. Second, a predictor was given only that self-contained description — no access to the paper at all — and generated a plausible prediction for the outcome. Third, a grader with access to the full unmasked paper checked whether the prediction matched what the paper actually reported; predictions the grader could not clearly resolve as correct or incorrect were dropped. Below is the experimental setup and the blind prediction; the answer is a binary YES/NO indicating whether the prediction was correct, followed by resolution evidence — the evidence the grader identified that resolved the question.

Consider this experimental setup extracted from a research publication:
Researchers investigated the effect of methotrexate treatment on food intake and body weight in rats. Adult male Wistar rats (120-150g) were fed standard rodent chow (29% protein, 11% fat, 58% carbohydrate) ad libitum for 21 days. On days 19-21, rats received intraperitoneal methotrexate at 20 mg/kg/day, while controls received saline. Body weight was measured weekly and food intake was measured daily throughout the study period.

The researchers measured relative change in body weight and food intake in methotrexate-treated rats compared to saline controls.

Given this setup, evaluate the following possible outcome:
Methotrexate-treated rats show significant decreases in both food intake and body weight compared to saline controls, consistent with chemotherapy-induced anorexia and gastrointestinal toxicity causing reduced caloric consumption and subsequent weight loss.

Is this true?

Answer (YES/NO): YES